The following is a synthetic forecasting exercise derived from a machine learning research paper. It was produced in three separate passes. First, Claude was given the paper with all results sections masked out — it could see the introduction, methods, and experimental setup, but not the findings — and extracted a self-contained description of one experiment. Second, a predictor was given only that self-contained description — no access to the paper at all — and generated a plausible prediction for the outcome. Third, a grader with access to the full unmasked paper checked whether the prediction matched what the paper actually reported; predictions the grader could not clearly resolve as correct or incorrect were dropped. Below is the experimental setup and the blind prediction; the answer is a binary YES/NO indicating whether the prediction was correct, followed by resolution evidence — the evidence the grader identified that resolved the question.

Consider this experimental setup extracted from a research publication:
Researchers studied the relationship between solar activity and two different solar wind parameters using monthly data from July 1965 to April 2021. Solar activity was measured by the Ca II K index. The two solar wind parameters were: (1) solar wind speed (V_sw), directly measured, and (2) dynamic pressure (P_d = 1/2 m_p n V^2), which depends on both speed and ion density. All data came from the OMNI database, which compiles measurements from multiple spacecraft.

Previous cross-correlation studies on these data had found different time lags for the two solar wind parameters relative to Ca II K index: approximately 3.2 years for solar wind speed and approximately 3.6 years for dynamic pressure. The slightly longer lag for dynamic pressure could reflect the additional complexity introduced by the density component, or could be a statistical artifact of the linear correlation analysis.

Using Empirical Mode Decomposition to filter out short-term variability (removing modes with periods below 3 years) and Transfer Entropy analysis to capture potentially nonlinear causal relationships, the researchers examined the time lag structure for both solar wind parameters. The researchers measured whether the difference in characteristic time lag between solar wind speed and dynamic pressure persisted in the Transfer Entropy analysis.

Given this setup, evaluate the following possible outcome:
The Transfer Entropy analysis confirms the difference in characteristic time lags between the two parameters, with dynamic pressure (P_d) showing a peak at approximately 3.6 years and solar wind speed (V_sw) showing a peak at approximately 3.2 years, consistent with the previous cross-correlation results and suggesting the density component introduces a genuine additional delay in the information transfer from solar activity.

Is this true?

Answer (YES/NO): NO